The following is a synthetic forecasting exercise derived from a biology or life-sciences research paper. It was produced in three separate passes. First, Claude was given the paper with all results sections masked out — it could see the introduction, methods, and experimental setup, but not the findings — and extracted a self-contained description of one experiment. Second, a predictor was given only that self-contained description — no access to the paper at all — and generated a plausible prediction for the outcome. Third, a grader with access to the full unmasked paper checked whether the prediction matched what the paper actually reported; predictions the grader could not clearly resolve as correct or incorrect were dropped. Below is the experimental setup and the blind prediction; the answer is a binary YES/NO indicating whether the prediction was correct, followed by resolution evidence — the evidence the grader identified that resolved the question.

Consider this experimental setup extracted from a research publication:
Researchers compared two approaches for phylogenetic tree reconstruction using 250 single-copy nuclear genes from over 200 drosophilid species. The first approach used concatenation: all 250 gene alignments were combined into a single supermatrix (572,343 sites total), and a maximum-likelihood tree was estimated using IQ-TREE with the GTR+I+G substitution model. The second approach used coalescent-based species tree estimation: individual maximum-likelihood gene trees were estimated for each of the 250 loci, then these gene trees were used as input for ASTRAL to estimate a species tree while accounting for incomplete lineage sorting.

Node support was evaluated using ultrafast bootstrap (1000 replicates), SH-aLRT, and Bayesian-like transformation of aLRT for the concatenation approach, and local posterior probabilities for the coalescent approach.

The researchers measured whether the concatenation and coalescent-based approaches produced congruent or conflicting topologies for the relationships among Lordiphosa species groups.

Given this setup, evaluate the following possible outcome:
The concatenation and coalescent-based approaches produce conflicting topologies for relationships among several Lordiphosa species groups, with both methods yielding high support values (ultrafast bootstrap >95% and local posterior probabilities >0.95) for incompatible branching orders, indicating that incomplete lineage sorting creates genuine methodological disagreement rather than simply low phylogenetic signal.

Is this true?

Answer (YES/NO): NO